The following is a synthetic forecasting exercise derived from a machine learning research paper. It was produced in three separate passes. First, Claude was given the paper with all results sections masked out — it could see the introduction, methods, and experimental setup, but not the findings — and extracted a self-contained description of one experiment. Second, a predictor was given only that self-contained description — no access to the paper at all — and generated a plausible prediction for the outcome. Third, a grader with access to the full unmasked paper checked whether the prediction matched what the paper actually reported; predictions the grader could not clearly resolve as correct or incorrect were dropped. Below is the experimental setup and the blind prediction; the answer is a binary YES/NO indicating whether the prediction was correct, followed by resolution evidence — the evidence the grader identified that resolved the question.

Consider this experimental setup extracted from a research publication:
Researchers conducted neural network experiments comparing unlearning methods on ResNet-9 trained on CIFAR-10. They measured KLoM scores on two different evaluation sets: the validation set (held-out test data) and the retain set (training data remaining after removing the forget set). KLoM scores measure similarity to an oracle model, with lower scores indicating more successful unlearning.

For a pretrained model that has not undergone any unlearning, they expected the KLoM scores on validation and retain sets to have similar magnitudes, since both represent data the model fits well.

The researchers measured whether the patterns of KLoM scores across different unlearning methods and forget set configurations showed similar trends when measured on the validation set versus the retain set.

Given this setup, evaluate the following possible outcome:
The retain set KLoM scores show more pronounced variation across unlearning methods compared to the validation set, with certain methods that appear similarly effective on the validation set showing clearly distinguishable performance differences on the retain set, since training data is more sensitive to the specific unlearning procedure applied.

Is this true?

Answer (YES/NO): NO